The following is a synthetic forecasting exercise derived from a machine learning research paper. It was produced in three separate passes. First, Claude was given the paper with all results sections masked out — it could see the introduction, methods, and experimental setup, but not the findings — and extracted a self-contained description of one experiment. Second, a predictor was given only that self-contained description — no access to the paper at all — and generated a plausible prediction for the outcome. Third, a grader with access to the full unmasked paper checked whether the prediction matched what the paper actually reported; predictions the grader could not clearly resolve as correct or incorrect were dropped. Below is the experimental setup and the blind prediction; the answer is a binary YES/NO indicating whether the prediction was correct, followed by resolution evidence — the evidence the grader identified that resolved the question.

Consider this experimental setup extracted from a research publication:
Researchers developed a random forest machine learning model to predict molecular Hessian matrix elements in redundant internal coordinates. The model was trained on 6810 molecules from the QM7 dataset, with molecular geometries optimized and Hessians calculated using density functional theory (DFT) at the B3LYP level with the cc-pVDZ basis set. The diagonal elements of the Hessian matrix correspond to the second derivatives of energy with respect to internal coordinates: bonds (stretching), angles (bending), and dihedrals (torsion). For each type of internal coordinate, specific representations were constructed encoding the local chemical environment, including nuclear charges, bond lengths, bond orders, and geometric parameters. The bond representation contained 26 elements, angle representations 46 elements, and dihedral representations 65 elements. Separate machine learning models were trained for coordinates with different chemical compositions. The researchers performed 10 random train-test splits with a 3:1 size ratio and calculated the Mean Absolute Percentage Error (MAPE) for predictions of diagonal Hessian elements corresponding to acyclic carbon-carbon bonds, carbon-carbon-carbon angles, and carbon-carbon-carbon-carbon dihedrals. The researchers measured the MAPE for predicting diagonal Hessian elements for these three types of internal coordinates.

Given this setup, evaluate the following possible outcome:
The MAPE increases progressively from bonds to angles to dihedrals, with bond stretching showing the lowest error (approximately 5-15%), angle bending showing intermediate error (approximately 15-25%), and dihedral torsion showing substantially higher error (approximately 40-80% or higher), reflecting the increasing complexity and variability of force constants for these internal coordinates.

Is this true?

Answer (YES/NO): NO